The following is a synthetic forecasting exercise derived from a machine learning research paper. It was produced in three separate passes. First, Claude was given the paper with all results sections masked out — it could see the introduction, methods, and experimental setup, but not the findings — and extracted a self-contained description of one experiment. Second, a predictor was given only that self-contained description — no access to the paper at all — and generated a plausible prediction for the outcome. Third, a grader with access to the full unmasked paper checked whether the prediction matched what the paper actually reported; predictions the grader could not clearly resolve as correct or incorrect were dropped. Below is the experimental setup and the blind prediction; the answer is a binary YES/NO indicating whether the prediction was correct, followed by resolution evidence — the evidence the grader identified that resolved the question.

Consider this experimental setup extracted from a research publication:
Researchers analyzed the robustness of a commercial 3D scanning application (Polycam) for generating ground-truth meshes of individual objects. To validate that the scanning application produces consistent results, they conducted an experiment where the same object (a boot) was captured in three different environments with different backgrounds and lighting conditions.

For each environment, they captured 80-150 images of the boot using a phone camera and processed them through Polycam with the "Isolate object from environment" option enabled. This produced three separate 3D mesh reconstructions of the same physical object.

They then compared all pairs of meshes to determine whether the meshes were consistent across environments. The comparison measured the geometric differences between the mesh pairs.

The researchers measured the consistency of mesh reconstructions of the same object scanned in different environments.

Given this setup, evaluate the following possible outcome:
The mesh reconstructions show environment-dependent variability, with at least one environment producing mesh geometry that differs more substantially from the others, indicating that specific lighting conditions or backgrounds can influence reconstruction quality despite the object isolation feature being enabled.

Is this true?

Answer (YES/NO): NO